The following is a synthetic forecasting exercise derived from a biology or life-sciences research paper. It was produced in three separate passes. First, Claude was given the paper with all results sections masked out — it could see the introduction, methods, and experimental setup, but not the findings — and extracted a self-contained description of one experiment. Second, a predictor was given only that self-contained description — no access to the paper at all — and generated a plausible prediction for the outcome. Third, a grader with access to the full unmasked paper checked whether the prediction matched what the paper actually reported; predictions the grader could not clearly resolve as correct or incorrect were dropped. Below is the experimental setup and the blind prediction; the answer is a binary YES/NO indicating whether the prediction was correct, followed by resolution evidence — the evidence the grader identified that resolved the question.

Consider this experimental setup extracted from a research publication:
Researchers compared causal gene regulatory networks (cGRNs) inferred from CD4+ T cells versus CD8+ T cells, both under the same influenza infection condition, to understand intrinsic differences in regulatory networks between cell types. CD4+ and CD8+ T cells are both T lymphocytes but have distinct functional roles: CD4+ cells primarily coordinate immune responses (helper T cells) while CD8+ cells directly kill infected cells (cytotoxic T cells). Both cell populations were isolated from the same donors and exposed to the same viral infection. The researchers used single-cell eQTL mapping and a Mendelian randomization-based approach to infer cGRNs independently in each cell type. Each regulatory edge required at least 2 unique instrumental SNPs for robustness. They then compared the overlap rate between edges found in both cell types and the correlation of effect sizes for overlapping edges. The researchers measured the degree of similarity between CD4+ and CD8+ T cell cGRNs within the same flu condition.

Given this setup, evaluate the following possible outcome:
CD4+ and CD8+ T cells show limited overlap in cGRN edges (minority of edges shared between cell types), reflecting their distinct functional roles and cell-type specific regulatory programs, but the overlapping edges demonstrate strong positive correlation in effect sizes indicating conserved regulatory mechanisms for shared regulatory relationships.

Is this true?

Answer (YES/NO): NO